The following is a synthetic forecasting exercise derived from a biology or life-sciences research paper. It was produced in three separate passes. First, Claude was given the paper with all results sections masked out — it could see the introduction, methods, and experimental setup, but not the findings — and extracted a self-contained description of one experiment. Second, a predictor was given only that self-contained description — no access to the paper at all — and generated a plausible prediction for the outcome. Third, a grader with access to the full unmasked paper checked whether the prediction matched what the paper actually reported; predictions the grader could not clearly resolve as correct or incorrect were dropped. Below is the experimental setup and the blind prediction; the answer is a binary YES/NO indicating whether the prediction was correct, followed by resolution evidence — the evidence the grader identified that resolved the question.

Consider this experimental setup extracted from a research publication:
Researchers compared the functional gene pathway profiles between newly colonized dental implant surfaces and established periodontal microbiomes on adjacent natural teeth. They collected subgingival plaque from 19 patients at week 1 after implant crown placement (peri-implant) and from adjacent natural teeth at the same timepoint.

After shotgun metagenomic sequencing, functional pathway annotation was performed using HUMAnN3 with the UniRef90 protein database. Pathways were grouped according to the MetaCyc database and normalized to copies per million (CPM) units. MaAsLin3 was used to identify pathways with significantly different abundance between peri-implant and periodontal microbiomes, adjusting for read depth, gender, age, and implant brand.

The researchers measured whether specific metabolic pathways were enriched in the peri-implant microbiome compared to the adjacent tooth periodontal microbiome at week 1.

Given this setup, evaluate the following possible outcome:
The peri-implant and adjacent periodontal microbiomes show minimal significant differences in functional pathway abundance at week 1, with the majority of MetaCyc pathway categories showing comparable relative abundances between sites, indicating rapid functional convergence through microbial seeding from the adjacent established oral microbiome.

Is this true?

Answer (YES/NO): NO